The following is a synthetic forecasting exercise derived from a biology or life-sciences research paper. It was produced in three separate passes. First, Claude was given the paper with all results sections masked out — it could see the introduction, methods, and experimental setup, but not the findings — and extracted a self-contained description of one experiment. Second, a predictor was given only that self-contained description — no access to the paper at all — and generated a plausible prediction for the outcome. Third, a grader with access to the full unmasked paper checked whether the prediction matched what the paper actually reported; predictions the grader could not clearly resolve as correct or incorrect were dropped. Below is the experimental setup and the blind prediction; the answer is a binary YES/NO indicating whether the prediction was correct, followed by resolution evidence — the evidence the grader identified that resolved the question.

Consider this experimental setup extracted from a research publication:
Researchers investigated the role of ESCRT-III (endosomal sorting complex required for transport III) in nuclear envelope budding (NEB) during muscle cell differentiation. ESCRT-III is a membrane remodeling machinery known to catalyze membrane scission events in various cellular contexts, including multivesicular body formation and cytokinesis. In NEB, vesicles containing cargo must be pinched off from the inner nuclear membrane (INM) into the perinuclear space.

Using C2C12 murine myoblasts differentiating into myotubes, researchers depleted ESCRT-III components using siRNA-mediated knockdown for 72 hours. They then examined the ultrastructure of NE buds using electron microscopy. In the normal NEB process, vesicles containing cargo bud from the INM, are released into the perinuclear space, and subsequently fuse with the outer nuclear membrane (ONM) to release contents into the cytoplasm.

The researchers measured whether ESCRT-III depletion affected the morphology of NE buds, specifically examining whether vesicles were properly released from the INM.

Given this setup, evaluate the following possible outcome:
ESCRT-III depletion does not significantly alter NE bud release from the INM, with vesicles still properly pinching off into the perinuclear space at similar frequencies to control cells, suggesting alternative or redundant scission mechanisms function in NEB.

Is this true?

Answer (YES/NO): NO